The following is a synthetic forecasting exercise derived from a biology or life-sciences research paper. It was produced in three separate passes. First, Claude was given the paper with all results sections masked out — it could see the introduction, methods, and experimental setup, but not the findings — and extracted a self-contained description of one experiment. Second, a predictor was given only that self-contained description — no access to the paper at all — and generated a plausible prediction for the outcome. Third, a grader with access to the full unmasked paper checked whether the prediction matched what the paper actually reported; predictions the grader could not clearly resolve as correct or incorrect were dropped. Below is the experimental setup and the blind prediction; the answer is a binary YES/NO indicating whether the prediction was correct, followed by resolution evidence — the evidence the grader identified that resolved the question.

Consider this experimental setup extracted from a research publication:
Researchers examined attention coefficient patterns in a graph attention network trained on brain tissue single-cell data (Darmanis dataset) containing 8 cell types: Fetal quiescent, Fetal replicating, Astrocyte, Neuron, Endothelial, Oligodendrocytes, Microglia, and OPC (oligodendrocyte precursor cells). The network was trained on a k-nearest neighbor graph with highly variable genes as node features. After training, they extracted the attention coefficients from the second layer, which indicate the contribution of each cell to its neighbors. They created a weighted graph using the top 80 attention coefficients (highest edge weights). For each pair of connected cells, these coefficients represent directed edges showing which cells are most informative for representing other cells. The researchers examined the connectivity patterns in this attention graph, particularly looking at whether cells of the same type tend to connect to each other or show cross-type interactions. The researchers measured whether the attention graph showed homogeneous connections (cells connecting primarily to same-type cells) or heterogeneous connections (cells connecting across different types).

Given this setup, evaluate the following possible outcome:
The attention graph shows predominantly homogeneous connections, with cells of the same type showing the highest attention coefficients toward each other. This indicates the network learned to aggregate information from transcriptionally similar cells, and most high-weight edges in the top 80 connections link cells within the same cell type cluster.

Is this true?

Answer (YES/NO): NO